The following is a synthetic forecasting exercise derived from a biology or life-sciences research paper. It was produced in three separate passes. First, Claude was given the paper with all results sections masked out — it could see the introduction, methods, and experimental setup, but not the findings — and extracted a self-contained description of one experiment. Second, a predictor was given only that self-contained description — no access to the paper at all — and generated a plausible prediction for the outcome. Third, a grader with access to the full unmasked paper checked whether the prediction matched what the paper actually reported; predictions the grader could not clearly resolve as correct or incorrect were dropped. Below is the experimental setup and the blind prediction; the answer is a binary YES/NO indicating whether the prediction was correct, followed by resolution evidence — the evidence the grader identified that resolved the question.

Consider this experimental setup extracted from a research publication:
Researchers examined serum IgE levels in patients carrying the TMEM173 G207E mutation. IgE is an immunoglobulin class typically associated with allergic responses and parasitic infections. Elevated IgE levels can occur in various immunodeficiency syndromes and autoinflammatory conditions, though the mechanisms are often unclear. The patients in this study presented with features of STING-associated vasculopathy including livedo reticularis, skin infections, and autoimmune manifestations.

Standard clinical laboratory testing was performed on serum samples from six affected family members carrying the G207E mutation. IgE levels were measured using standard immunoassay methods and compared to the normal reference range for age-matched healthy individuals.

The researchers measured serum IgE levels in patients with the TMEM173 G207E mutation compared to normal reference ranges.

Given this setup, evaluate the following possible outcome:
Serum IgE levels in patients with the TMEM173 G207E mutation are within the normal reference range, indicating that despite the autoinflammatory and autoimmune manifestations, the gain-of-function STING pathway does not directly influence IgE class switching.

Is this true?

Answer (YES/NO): NO